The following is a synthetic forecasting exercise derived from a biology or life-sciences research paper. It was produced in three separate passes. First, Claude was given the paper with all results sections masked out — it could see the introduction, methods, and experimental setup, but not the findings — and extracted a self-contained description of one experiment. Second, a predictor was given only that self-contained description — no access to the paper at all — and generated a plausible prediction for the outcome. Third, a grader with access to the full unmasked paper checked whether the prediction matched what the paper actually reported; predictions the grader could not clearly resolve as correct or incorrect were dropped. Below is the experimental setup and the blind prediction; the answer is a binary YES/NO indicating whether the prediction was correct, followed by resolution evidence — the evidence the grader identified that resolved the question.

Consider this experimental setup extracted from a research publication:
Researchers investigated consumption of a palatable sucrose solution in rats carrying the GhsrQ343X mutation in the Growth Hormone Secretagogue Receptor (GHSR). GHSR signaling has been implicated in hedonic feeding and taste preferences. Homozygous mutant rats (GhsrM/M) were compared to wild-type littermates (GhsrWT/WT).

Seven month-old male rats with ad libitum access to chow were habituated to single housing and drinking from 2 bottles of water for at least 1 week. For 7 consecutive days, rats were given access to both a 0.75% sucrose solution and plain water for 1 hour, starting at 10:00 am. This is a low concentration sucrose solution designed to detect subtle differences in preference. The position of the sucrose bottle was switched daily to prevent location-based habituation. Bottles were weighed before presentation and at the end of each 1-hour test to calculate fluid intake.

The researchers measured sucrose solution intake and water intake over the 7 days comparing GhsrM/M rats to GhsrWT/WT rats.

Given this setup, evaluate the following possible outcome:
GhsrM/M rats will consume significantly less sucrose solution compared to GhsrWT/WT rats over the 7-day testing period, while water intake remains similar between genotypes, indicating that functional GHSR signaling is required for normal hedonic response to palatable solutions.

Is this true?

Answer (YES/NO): NO